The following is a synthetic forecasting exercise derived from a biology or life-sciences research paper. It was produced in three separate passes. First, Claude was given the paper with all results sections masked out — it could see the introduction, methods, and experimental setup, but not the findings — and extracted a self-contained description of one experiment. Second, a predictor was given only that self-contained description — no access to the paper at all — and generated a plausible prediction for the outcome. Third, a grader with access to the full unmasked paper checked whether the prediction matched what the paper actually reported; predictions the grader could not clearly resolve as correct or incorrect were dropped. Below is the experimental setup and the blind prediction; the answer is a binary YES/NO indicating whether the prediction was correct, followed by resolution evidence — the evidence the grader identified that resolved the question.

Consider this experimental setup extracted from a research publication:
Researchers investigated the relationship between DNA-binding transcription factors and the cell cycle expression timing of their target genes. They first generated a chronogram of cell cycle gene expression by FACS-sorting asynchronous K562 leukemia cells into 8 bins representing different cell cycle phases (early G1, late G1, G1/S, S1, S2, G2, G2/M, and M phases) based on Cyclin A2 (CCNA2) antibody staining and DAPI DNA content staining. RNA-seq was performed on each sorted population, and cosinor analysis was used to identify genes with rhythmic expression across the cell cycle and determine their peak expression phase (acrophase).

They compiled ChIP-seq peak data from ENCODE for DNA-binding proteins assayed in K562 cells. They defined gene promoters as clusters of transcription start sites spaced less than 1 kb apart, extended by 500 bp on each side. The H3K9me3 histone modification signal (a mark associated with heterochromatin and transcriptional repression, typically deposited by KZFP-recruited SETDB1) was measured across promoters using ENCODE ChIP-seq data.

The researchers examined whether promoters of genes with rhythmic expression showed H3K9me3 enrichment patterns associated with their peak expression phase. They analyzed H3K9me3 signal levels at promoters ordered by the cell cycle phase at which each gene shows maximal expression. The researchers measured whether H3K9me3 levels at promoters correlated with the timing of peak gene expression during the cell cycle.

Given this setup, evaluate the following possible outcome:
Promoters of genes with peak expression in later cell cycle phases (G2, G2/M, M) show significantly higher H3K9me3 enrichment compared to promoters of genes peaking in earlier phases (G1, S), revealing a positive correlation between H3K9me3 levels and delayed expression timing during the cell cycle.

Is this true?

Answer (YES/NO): NO